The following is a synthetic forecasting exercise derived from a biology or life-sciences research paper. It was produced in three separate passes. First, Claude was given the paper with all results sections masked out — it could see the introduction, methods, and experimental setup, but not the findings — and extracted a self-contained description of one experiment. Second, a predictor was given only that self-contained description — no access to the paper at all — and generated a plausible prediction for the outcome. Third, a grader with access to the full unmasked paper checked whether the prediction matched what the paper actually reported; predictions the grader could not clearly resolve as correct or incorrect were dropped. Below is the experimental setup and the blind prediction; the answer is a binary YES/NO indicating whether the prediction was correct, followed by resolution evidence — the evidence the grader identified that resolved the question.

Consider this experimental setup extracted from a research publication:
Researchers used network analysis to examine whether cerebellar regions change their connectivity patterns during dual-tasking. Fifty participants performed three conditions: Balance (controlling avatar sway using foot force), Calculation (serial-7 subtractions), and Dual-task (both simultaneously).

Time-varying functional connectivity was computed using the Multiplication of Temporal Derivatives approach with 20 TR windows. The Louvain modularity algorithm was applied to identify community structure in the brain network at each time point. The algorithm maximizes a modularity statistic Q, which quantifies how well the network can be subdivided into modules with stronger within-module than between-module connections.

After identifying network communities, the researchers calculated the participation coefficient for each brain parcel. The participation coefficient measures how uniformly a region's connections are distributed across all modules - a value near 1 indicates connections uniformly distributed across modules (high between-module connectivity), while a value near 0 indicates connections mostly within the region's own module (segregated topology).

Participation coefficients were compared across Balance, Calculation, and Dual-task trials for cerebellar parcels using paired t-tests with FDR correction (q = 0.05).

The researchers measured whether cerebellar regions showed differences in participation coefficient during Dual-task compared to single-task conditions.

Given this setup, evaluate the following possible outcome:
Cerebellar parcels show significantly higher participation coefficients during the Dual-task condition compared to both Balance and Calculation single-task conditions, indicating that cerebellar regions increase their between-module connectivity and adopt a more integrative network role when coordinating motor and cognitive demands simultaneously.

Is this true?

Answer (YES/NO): NO